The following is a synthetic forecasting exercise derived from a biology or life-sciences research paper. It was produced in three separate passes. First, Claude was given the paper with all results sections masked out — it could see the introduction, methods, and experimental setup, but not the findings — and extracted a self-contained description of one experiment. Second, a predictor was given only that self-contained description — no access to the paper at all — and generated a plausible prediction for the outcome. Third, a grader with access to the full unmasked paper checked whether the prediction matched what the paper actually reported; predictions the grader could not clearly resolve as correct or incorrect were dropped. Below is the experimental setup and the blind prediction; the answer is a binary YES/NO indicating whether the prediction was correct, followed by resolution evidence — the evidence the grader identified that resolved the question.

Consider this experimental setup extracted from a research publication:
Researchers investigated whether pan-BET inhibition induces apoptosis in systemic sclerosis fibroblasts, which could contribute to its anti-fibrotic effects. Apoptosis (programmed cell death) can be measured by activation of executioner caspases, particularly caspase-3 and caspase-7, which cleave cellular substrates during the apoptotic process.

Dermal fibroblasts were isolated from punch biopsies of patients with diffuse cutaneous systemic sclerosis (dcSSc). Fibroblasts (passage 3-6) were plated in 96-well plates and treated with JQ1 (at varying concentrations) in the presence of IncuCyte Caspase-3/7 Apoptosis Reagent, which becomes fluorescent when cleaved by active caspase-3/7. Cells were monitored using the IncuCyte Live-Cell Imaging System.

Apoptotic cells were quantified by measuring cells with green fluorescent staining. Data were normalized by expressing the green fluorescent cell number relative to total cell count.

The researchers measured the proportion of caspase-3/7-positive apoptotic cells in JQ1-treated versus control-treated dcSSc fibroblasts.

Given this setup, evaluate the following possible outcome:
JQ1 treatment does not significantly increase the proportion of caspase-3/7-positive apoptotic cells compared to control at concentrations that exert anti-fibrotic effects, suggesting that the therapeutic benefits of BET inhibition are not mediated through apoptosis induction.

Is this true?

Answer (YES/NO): NO